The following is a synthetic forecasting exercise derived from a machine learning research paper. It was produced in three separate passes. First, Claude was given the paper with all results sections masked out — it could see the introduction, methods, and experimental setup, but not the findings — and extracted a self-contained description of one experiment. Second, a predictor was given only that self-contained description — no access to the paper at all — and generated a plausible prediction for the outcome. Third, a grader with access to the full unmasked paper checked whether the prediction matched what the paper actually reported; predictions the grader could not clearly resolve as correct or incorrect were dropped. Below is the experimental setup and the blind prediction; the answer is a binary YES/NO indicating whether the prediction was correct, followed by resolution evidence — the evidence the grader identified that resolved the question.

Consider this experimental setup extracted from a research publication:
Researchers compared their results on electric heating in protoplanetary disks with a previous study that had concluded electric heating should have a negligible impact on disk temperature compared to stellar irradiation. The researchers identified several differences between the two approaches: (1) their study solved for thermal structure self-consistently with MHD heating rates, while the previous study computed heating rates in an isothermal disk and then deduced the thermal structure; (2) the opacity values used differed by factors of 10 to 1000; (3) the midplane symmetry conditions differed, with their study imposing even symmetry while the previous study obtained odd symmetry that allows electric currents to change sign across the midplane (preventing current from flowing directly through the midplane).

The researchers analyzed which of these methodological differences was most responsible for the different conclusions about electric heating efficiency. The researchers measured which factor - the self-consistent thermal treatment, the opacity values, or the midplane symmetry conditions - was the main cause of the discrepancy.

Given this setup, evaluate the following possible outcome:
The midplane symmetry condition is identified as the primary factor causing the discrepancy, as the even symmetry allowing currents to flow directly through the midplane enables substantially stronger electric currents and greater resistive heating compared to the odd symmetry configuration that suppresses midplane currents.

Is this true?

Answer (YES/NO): NO